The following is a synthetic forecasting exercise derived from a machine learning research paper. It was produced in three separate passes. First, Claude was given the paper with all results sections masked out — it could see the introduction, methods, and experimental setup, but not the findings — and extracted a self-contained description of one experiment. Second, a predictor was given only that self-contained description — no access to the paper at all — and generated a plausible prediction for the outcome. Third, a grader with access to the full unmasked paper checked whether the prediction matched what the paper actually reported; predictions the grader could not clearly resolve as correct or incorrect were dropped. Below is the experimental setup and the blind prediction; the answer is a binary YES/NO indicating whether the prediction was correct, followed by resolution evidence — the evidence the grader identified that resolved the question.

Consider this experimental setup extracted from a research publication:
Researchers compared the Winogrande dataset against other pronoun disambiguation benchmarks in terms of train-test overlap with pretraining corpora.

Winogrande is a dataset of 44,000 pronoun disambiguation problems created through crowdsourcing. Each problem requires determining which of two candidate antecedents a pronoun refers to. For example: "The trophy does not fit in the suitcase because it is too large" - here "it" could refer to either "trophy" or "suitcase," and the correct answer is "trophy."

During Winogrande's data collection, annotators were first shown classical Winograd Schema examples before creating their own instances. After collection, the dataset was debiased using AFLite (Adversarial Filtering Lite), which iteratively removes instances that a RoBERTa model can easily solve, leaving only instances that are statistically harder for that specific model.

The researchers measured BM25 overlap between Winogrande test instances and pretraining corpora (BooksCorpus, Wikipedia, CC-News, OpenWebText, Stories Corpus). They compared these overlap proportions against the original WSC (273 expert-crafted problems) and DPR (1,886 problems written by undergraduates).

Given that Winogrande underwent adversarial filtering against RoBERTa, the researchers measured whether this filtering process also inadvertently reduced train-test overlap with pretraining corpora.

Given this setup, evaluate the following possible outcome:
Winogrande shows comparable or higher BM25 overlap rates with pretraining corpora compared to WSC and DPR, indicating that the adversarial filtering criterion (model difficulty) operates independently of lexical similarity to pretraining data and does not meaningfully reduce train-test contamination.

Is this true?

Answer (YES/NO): NO